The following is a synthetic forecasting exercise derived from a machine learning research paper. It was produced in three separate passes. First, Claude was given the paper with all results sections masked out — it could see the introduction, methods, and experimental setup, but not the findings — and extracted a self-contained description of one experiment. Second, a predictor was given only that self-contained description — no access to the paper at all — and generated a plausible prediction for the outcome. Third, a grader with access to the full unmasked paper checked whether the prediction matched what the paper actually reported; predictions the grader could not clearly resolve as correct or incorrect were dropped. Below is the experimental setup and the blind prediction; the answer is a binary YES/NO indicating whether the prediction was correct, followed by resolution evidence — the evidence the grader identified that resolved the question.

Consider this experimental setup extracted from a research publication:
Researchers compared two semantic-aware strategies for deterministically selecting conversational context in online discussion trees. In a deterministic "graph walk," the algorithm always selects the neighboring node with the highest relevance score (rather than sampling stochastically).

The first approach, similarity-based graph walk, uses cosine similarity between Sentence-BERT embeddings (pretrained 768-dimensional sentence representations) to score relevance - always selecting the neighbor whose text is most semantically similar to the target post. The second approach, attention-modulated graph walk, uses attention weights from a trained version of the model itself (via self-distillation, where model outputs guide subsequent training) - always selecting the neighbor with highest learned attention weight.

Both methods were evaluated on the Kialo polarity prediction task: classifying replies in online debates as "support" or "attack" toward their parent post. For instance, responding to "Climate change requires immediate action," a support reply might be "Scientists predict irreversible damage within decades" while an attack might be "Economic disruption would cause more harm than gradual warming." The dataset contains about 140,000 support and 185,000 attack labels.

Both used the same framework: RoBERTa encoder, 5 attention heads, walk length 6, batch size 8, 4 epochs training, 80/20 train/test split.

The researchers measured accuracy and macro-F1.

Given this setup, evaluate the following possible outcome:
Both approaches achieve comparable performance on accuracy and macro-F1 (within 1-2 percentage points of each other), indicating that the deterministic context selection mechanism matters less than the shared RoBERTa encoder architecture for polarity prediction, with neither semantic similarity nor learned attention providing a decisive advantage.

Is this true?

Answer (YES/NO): YES